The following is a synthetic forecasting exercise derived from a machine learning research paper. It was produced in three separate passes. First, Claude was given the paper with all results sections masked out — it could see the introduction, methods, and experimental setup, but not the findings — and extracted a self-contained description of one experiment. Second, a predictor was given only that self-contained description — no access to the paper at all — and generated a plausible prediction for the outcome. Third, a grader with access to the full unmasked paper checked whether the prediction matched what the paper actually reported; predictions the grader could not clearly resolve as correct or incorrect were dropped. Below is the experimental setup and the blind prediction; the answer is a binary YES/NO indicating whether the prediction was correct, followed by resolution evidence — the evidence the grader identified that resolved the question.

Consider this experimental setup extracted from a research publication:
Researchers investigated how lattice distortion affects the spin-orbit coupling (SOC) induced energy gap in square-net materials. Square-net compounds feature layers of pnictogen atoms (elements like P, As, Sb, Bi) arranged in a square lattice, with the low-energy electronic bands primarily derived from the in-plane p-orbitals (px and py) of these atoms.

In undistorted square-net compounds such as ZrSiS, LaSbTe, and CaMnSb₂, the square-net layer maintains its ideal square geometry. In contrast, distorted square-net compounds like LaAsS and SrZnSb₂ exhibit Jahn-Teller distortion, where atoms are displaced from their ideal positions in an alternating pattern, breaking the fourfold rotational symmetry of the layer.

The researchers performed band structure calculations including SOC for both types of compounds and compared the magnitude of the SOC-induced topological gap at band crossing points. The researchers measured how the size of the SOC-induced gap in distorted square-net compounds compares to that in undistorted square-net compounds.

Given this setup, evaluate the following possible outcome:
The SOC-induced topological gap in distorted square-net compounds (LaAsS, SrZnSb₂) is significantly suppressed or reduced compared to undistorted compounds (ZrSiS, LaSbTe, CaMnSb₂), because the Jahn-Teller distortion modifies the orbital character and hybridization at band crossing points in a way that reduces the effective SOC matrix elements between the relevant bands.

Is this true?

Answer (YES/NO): NO